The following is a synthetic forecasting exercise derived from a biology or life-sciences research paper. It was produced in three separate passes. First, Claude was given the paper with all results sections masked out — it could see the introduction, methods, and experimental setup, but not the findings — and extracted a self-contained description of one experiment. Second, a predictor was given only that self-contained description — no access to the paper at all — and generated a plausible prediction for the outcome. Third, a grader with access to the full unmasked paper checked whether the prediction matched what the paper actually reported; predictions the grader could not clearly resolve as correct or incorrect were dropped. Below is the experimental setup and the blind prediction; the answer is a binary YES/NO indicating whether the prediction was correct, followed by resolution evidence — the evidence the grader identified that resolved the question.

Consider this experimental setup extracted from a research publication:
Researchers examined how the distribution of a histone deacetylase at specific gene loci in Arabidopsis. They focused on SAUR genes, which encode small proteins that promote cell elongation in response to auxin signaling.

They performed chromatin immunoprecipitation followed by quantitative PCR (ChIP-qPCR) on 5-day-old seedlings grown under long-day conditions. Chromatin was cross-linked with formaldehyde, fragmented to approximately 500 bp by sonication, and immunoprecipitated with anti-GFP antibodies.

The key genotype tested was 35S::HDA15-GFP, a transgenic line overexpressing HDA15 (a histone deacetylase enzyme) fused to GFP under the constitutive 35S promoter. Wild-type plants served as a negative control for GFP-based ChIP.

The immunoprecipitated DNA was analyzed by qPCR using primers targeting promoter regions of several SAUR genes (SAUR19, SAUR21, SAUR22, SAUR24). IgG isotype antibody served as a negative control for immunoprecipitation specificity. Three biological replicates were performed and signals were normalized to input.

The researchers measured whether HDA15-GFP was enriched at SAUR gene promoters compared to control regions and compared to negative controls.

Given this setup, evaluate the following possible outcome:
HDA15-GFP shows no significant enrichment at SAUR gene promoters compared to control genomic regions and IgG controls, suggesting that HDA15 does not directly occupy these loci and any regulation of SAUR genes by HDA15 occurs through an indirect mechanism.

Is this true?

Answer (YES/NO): NO